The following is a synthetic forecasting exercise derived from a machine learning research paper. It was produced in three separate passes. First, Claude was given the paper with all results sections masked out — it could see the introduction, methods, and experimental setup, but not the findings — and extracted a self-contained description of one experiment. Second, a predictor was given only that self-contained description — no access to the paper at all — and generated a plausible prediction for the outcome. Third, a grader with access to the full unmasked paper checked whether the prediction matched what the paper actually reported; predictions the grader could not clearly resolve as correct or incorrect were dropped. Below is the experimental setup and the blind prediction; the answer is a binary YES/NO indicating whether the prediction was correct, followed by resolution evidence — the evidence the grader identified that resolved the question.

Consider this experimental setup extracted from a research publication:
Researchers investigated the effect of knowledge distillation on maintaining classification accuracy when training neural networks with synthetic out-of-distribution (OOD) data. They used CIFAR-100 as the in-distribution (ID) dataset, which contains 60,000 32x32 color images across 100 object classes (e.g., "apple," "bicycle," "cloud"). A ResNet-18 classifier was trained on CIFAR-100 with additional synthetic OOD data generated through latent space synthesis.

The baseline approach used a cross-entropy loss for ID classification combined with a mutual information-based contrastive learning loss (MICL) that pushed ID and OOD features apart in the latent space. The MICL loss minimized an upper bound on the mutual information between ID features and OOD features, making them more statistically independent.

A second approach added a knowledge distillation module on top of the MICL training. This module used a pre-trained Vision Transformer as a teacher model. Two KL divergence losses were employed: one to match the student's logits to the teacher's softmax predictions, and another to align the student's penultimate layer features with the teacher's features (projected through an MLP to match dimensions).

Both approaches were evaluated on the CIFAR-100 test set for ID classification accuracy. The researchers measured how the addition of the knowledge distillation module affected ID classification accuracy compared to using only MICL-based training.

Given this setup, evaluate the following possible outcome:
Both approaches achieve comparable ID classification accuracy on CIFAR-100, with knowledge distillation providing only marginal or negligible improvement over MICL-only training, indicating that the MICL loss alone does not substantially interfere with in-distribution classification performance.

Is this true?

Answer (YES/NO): NO